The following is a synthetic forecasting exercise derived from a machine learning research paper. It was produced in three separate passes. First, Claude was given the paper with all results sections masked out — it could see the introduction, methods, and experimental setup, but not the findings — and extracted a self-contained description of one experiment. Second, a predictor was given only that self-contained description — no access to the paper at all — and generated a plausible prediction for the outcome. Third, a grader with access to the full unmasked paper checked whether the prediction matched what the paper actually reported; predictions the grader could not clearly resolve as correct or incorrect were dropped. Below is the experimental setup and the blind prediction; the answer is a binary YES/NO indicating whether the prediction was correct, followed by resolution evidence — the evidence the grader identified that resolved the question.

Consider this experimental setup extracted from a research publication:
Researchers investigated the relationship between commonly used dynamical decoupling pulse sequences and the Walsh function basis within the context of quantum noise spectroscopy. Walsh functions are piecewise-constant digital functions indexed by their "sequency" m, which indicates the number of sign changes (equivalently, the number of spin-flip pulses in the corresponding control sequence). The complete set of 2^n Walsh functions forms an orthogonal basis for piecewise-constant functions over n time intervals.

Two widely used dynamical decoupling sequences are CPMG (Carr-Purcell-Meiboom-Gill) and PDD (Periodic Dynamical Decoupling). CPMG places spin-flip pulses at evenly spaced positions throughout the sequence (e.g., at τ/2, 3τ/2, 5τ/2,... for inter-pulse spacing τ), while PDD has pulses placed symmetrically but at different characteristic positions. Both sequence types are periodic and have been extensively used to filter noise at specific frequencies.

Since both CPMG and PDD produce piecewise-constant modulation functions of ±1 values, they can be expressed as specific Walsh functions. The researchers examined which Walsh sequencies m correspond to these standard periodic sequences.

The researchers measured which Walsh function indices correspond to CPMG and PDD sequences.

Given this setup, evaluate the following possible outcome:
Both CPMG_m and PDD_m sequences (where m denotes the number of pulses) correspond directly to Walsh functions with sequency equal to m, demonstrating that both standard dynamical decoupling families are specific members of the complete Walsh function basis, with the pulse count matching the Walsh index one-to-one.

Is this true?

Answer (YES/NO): NO